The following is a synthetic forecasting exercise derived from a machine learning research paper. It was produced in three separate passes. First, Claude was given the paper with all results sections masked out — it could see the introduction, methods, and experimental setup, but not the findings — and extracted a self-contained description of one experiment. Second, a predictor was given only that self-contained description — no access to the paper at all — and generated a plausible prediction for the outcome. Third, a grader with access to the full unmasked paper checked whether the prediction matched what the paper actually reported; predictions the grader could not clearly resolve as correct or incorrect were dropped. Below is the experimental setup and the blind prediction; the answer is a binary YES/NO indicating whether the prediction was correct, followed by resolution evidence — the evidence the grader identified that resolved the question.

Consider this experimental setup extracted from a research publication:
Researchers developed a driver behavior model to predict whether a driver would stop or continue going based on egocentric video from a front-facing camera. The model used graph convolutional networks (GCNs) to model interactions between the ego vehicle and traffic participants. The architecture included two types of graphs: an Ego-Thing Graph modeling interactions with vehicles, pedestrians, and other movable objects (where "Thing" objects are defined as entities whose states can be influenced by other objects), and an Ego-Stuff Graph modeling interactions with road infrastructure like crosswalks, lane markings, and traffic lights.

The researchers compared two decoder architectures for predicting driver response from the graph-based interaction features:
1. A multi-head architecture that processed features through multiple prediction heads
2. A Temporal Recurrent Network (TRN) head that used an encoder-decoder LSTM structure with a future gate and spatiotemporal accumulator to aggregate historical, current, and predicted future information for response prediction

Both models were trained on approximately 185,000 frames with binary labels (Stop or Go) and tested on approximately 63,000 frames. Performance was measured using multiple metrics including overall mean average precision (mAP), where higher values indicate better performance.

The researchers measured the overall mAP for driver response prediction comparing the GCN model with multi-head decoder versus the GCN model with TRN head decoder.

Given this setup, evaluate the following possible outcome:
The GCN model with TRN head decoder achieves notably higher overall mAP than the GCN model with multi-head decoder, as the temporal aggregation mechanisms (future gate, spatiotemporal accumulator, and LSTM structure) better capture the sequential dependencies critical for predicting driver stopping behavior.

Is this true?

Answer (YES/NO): NO